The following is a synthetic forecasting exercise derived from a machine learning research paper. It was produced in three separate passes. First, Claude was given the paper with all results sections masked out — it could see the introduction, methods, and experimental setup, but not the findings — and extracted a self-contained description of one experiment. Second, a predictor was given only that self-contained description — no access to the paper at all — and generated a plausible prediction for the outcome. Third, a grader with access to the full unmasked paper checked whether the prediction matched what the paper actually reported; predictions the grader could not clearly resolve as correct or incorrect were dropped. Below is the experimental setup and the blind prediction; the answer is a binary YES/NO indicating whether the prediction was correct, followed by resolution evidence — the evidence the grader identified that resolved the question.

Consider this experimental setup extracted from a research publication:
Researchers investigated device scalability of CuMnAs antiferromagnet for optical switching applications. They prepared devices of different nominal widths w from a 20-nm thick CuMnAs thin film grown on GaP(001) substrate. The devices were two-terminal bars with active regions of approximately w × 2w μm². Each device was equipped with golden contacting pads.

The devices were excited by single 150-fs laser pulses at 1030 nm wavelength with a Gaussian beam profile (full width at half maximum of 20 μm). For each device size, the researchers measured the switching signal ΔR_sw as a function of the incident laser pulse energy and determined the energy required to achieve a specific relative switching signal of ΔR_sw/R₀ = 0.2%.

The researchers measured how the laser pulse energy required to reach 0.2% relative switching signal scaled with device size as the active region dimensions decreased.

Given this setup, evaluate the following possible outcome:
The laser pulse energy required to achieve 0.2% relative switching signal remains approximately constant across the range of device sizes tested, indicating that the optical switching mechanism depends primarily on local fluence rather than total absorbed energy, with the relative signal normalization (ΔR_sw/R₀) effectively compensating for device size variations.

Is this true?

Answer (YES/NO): NO